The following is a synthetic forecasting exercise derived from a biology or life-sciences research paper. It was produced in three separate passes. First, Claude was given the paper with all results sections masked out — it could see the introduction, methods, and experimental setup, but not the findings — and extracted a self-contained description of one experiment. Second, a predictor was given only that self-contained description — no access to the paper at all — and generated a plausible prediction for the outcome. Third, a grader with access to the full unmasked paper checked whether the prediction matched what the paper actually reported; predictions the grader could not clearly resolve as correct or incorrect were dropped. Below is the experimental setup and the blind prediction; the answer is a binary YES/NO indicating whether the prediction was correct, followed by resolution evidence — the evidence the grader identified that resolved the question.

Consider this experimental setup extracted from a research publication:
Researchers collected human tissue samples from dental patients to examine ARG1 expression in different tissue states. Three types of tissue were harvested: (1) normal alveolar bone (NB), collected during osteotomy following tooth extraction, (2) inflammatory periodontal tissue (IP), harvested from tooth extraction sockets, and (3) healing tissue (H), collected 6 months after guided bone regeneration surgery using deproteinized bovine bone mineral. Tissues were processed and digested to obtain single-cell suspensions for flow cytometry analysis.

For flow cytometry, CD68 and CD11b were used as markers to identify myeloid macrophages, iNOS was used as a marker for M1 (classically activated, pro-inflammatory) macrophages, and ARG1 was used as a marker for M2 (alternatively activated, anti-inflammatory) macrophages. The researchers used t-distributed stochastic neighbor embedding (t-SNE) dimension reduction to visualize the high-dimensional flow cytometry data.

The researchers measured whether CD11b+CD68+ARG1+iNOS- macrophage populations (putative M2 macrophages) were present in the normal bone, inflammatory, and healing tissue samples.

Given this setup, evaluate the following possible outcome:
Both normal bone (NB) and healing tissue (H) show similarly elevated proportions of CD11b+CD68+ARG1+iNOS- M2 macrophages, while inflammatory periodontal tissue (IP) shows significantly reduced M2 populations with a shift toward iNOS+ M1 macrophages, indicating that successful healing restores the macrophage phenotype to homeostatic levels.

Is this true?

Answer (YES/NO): NO